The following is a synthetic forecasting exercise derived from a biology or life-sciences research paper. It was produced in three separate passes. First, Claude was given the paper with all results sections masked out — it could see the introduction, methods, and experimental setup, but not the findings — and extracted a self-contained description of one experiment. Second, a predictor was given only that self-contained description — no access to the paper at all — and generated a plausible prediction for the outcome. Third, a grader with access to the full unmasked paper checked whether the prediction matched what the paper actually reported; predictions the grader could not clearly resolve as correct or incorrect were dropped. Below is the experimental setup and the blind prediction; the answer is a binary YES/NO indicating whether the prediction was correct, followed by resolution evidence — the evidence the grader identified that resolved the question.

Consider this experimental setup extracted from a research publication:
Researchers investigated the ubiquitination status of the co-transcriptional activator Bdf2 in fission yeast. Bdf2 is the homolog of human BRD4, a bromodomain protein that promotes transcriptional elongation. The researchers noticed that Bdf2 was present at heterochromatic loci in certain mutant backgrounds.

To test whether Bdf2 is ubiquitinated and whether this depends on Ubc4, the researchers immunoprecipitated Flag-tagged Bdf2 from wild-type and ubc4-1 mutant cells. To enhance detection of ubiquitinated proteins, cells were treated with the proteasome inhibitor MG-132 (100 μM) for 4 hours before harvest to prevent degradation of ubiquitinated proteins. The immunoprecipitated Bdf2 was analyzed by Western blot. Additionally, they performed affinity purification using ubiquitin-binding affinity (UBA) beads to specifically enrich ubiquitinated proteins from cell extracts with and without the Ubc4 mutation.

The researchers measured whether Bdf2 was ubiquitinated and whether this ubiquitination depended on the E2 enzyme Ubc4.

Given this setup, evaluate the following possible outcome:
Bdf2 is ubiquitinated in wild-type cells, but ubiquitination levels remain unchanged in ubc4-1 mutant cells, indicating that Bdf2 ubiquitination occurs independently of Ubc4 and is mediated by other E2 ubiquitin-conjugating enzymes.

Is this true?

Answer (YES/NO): NO